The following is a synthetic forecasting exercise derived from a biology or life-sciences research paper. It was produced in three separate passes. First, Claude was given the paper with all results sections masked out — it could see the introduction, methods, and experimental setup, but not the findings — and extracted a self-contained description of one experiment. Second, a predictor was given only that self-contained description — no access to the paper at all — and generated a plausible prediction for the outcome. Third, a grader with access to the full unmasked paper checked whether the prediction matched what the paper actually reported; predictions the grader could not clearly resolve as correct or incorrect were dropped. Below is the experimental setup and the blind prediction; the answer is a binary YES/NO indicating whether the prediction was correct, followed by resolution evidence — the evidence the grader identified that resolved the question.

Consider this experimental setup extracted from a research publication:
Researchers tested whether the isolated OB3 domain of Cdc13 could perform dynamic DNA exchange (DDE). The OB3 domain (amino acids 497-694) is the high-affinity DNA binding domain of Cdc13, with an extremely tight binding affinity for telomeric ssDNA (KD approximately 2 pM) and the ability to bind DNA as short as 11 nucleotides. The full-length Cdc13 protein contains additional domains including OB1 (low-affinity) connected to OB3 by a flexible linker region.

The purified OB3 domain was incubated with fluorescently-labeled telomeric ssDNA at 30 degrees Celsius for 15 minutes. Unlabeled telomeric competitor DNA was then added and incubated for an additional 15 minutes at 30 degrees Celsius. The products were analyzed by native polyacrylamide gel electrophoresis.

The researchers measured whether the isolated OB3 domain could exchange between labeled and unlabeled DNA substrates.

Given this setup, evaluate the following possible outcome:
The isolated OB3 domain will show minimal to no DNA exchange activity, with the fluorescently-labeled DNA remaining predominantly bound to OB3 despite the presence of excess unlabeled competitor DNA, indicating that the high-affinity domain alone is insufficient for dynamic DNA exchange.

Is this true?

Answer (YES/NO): YES